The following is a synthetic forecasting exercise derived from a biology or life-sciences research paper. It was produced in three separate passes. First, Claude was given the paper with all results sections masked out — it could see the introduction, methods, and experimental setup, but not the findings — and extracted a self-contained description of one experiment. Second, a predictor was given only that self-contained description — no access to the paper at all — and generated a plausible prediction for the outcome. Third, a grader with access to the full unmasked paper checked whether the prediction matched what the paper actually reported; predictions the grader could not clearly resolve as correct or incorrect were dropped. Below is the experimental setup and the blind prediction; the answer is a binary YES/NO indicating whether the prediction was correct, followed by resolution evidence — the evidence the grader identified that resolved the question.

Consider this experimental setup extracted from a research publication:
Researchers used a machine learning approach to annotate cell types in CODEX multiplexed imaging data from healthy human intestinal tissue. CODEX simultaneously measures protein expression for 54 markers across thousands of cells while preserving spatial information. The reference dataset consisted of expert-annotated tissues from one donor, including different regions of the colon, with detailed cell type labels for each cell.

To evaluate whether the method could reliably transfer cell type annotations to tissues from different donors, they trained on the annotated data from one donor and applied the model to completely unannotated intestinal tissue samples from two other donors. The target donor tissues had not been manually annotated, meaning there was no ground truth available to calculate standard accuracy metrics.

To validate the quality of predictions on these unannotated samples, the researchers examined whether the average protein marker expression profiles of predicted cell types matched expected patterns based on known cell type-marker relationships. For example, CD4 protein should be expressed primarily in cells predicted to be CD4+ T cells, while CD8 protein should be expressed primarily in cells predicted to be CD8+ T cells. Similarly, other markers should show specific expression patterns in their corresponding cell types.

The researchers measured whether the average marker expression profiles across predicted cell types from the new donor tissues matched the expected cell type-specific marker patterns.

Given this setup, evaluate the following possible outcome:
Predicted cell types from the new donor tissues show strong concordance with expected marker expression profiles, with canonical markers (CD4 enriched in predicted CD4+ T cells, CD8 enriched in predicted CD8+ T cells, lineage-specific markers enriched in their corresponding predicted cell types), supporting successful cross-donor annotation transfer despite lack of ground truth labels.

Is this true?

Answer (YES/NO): YES